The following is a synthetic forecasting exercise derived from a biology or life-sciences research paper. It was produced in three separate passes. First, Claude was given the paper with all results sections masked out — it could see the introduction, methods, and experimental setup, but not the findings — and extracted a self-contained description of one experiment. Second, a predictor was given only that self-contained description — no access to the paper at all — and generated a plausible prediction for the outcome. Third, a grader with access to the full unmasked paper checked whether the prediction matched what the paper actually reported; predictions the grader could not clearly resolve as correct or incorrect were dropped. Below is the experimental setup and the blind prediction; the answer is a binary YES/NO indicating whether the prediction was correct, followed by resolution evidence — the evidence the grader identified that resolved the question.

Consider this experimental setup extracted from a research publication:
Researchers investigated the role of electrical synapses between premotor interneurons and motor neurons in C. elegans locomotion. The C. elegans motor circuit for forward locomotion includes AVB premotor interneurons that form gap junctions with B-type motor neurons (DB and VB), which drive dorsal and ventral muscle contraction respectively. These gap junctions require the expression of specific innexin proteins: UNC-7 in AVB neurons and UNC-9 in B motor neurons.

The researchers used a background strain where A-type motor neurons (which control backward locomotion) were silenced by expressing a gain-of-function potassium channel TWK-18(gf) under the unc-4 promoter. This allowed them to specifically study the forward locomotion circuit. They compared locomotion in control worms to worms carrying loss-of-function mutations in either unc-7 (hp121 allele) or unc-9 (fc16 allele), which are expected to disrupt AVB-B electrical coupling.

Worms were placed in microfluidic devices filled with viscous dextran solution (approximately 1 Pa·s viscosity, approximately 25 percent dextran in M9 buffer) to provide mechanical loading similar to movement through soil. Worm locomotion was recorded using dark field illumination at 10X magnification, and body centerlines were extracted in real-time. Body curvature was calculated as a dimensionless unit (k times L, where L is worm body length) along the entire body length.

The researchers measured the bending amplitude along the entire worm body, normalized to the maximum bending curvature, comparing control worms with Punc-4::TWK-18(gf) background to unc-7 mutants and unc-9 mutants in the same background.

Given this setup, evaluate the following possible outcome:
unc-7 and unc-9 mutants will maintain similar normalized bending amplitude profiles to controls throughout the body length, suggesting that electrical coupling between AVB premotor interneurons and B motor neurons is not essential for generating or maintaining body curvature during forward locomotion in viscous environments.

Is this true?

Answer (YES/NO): NO